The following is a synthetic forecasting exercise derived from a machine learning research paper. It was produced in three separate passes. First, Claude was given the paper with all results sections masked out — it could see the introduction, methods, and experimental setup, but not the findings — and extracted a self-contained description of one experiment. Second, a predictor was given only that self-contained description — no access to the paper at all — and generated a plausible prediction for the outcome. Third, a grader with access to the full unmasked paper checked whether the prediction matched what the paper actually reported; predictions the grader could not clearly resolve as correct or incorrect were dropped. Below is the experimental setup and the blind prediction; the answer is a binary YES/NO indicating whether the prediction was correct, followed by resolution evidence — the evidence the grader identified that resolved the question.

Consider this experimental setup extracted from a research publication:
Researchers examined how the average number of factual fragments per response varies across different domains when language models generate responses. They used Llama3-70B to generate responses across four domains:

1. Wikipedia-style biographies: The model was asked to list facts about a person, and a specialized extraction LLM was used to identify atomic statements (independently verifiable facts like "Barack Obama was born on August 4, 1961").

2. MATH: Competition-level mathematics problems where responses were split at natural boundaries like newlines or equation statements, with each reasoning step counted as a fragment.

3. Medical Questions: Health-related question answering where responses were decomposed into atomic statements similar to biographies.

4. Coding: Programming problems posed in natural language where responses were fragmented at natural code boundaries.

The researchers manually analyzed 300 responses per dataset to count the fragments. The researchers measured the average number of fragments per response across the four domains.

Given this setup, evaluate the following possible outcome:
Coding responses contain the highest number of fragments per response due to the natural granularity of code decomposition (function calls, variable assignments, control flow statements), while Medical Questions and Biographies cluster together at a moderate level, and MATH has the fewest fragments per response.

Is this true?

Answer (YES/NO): NO